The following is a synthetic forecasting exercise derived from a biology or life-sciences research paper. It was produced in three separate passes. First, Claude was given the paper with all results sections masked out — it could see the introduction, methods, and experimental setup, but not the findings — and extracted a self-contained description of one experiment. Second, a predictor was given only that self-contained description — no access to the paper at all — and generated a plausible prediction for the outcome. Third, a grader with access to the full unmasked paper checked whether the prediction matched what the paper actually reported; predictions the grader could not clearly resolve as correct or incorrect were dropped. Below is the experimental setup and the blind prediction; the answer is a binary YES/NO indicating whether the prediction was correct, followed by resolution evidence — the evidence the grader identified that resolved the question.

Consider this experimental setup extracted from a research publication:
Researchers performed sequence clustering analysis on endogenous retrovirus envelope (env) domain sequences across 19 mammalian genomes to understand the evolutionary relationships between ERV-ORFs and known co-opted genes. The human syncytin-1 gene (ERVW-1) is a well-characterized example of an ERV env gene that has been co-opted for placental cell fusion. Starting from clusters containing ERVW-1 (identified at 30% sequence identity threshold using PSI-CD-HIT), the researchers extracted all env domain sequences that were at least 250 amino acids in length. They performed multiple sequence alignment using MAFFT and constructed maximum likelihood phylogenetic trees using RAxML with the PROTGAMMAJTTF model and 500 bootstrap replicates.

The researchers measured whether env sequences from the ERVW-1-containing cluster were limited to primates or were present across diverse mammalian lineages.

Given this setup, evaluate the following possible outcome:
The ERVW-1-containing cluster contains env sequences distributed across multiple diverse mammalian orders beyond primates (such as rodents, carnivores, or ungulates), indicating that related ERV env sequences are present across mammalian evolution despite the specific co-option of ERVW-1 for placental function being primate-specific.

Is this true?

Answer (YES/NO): NO